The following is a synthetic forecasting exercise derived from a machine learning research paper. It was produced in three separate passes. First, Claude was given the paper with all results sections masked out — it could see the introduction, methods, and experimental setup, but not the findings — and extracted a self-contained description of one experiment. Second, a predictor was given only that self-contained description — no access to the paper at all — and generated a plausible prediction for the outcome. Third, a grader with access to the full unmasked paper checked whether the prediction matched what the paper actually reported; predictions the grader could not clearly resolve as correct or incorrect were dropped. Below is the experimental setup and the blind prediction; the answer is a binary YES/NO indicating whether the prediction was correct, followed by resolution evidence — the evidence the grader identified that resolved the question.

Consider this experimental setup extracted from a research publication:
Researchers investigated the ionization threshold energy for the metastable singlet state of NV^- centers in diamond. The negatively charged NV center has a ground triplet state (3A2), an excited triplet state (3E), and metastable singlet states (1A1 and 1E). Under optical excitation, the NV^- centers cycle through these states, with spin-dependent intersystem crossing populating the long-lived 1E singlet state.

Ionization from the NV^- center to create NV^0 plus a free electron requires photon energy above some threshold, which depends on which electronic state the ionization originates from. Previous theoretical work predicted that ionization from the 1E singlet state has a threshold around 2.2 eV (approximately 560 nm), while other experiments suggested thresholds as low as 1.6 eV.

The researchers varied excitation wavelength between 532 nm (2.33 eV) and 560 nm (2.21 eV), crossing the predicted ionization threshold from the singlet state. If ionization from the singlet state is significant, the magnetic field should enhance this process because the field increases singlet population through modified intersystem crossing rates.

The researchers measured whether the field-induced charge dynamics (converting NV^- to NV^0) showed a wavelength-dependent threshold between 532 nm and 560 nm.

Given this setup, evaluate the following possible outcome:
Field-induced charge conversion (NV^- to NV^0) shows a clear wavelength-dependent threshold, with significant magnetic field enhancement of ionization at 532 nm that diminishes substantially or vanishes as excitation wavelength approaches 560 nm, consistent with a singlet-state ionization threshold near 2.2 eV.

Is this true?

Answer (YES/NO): NO